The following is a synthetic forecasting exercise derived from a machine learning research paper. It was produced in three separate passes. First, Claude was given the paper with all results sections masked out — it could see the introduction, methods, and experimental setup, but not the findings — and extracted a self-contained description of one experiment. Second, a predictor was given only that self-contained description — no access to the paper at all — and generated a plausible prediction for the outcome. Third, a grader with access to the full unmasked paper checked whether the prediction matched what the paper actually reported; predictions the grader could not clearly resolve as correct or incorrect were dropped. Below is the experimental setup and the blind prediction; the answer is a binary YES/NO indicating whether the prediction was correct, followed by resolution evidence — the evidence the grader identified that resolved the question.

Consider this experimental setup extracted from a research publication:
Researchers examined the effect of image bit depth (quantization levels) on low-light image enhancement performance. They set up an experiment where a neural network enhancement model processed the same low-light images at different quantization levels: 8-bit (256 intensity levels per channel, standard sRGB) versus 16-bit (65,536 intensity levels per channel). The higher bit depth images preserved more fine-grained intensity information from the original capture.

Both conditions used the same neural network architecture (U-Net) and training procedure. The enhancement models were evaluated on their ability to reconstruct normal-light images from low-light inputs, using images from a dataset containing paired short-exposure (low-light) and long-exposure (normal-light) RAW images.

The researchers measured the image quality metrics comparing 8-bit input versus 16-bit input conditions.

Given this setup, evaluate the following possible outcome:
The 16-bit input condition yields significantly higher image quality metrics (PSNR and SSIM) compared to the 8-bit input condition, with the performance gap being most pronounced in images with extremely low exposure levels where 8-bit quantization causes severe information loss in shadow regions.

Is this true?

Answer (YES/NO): NO